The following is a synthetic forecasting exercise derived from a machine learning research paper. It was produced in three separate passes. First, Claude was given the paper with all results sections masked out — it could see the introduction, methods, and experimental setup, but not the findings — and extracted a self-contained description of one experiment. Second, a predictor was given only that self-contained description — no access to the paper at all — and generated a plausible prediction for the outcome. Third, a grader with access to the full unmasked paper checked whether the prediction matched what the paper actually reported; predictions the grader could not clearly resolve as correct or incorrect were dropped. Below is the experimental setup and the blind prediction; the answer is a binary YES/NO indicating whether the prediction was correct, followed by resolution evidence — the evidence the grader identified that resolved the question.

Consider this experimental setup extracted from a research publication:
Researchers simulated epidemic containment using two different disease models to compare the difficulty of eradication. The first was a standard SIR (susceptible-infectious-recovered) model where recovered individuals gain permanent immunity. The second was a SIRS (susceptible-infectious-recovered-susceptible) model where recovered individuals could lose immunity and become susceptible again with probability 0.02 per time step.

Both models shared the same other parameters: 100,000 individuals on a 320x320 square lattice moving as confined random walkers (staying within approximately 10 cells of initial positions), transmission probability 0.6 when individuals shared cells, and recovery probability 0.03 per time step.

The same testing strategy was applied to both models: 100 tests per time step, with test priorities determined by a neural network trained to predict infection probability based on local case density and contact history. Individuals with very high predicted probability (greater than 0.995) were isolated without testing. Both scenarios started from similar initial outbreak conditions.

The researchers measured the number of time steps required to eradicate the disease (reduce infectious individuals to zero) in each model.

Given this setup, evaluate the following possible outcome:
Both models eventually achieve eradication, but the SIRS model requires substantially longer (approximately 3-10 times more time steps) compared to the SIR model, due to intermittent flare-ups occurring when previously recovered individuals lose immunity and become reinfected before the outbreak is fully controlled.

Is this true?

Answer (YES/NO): NO